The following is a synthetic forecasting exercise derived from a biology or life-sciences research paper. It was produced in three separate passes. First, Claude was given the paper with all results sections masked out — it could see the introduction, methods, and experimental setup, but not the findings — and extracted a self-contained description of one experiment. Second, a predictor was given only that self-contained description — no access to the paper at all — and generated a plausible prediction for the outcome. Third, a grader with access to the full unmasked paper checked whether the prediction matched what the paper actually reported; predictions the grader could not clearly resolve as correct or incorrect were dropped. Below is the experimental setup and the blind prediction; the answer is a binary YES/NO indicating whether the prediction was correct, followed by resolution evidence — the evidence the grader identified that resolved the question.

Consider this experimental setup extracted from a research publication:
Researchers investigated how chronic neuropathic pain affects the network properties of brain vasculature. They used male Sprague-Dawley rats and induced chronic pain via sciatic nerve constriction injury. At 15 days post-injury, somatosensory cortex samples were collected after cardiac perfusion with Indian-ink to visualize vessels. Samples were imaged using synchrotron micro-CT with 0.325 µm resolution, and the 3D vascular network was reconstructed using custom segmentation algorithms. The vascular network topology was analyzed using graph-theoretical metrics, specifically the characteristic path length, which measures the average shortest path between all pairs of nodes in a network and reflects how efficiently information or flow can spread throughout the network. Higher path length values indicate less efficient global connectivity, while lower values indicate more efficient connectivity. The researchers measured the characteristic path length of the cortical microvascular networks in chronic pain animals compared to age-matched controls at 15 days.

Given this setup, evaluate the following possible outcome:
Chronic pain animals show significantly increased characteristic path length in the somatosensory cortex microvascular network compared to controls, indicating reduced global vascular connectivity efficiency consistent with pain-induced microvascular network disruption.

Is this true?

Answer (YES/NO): NO